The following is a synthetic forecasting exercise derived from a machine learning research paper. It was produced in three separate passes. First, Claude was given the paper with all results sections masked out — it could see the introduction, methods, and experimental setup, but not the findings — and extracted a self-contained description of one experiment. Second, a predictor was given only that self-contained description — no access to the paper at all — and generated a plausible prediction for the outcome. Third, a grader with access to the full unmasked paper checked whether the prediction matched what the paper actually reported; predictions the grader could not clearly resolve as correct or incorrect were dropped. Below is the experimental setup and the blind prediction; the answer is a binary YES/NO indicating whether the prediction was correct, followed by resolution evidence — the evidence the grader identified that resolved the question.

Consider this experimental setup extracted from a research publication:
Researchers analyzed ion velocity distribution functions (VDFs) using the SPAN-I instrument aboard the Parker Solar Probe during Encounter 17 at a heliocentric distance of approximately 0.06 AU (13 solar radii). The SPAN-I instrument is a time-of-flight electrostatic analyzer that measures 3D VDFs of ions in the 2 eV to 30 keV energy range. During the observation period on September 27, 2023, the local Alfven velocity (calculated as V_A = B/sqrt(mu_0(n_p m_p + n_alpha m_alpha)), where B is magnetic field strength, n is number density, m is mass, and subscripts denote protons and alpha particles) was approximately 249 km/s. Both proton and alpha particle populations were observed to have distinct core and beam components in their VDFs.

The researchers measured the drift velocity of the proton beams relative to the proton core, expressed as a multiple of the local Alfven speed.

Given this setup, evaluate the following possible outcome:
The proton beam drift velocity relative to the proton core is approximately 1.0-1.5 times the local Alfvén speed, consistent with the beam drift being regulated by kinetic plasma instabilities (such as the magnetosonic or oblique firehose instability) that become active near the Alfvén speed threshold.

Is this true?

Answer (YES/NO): YES